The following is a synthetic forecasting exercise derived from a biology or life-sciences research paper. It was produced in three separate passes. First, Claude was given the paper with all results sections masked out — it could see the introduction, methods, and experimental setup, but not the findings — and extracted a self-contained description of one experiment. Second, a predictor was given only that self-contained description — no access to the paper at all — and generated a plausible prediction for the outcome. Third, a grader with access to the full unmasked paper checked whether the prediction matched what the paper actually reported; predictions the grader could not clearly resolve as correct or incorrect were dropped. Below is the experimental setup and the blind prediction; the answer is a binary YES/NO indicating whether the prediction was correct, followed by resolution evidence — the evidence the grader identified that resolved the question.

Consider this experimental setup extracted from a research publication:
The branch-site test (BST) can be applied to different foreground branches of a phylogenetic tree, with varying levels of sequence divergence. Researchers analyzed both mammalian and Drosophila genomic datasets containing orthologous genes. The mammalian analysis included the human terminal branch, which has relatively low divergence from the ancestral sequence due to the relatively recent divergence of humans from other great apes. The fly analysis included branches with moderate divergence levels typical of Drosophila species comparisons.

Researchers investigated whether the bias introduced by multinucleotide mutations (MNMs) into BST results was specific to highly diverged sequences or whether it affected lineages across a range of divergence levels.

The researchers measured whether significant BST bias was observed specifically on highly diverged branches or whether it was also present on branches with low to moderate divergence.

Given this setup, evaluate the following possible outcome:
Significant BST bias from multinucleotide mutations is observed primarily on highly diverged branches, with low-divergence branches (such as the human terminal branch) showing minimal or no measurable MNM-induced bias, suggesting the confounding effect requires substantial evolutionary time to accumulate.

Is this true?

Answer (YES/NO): NO